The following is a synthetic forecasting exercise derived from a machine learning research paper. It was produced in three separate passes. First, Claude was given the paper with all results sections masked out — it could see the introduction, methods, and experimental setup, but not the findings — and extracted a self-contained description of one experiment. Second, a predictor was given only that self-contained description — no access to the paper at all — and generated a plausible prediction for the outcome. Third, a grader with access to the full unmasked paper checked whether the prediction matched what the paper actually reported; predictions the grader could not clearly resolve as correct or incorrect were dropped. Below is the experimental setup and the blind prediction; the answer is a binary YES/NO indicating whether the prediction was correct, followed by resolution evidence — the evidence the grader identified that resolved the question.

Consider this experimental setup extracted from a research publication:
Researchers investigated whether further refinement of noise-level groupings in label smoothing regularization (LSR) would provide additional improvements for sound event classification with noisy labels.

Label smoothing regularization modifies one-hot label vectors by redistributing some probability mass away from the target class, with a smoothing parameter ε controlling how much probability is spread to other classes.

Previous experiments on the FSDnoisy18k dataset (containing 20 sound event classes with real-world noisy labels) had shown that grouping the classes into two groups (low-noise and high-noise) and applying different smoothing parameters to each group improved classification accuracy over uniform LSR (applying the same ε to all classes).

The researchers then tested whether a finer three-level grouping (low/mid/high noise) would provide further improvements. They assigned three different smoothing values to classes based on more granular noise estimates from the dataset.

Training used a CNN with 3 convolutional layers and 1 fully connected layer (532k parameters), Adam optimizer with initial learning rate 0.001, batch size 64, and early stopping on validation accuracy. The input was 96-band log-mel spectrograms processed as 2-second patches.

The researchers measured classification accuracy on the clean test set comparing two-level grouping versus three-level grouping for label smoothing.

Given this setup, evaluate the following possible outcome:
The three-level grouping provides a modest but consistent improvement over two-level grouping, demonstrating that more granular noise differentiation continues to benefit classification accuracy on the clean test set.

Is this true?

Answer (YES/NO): NO